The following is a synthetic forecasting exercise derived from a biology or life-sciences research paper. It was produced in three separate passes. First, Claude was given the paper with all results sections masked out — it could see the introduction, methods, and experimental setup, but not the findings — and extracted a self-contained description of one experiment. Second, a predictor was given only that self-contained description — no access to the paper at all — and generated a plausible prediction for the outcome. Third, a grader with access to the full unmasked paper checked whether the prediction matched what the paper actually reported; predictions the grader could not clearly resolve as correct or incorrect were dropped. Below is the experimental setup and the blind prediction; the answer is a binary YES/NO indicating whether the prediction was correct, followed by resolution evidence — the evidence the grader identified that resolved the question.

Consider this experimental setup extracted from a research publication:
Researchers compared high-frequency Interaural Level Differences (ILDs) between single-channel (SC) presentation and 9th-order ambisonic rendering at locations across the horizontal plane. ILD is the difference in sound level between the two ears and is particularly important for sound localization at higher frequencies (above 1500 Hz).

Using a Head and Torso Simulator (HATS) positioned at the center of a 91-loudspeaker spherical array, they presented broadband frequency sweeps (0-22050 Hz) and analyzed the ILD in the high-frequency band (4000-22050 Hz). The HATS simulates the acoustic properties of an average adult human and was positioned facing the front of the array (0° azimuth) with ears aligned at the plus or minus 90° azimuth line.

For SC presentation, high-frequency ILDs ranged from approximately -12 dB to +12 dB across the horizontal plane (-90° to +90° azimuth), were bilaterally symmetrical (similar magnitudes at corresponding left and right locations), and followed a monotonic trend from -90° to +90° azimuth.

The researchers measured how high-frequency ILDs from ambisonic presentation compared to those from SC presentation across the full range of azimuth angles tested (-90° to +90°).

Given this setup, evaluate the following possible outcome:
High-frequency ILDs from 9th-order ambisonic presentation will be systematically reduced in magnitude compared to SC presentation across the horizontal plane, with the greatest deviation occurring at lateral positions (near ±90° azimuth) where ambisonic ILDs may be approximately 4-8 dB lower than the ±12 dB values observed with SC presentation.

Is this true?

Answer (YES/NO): NO